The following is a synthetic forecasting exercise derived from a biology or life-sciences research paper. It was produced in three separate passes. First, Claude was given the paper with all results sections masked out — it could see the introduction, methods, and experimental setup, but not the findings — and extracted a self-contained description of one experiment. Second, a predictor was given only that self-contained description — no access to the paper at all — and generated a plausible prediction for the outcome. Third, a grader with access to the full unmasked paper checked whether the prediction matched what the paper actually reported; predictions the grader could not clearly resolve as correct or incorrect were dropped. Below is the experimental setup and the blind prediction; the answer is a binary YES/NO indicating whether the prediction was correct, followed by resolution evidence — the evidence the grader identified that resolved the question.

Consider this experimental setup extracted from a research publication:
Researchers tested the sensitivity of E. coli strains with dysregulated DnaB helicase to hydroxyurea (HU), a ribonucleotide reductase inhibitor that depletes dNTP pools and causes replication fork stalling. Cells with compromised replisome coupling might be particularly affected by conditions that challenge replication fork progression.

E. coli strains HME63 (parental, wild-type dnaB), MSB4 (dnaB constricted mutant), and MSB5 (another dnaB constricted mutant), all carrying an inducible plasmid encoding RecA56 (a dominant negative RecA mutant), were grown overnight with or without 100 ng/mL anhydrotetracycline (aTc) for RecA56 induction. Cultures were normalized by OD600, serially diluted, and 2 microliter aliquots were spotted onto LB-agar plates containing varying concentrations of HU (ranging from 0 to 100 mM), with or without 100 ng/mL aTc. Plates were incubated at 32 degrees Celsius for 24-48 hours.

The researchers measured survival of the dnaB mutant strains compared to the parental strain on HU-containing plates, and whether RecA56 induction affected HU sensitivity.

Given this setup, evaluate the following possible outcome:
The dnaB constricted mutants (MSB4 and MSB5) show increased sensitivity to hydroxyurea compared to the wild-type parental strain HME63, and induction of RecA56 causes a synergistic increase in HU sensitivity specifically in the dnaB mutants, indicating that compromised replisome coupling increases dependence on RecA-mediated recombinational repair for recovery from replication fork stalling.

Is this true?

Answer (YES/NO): NO